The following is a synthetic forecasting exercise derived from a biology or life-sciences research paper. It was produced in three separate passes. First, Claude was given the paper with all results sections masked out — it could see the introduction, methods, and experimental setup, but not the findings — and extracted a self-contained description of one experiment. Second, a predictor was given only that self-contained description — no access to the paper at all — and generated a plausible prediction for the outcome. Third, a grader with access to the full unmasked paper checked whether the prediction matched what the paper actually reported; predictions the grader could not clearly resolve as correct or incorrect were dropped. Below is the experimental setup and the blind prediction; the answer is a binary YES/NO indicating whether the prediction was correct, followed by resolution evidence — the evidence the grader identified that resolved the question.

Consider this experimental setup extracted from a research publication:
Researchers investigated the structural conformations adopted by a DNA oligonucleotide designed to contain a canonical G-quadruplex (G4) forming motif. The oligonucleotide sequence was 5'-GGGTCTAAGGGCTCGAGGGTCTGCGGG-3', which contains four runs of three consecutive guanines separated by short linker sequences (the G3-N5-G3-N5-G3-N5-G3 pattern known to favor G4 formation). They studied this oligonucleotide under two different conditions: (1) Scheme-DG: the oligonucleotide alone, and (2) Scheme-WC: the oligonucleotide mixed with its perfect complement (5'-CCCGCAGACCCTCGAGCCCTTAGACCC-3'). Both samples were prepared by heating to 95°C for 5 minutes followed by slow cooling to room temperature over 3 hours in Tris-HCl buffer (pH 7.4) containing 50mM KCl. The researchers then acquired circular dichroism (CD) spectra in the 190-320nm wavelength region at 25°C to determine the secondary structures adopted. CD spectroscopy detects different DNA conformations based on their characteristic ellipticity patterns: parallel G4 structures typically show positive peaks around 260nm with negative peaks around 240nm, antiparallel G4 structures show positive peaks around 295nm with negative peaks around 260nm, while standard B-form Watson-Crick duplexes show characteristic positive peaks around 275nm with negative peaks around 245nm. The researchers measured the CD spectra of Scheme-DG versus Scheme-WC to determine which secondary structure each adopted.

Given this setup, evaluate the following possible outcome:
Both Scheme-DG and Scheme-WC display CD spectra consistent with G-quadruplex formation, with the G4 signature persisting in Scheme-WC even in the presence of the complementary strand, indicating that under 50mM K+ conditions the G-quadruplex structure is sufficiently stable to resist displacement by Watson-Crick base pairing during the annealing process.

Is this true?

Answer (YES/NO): NO